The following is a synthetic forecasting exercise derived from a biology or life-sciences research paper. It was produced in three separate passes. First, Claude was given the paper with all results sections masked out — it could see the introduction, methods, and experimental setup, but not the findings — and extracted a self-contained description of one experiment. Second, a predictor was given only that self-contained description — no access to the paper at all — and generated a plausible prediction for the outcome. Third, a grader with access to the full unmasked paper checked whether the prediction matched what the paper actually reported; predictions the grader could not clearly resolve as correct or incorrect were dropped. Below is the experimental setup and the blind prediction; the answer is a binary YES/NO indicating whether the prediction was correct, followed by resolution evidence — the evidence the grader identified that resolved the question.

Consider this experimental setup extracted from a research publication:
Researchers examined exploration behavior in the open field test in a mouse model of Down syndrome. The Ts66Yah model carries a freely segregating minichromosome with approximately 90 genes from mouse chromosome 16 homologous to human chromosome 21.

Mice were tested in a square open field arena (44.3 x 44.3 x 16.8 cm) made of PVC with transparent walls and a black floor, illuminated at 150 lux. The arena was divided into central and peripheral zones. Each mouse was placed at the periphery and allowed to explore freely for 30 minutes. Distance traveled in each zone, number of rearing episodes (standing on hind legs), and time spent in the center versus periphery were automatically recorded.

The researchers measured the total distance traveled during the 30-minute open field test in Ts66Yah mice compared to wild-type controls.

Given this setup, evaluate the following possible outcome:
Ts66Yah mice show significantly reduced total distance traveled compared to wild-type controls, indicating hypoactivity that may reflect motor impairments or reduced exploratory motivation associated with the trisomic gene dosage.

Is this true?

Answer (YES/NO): NO